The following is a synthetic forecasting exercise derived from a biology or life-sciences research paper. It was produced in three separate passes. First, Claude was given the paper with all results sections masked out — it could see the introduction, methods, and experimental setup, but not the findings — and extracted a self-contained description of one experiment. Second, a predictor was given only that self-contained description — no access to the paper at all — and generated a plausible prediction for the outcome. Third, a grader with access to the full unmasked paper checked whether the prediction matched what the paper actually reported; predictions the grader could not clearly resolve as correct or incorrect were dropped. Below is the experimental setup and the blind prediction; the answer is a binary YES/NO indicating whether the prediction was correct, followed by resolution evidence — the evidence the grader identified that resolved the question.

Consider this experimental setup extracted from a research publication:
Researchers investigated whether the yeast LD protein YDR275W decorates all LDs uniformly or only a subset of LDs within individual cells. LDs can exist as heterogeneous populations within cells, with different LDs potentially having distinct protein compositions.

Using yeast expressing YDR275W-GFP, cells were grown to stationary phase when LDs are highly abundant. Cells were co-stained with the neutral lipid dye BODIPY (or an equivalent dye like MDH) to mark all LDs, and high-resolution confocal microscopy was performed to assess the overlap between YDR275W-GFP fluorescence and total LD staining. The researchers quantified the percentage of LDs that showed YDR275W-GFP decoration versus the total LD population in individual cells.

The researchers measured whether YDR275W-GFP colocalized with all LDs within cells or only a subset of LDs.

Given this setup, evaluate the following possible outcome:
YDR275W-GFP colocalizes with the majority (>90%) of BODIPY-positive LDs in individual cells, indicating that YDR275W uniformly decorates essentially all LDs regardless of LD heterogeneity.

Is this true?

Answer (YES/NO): NO